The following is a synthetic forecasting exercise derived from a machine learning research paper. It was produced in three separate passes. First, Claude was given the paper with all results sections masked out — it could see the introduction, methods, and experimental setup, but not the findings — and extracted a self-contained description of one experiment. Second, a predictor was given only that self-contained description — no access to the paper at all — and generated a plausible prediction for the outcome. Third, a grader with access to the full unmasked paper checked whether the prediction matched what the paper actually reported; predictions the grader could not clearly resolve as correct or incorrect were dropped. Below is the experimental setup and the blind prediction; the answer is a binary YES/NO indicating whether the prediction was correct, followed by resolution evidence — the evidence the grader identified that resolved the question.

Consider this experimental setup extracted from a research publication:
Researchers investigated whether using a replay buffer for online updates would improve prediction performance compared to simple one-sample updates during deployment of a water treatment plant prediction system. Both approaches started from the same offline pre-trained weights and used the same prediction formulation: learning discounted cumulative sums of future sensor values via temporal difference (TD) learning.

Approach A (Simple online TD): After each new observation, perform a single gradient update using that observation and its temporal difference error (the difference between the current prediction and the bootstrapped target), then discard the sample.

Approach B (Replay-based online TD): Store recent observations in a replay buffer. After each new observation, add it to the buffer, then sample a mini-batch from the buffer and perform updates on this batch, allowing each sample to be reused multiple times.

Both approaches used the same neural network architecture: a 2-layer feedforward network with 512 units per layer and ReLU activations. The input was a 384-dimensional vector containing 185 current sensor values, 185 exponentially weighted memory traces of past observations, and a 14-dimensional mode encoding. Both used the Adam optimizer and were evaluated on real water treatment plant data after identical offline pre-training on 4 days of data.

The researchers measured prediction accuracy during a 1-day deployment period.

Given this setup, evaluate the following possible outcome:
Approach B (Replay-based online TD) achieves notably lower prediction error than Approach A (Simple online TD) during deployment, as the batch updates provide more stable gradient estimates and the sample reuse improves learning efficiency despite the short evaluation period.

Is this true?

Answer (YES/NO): NO